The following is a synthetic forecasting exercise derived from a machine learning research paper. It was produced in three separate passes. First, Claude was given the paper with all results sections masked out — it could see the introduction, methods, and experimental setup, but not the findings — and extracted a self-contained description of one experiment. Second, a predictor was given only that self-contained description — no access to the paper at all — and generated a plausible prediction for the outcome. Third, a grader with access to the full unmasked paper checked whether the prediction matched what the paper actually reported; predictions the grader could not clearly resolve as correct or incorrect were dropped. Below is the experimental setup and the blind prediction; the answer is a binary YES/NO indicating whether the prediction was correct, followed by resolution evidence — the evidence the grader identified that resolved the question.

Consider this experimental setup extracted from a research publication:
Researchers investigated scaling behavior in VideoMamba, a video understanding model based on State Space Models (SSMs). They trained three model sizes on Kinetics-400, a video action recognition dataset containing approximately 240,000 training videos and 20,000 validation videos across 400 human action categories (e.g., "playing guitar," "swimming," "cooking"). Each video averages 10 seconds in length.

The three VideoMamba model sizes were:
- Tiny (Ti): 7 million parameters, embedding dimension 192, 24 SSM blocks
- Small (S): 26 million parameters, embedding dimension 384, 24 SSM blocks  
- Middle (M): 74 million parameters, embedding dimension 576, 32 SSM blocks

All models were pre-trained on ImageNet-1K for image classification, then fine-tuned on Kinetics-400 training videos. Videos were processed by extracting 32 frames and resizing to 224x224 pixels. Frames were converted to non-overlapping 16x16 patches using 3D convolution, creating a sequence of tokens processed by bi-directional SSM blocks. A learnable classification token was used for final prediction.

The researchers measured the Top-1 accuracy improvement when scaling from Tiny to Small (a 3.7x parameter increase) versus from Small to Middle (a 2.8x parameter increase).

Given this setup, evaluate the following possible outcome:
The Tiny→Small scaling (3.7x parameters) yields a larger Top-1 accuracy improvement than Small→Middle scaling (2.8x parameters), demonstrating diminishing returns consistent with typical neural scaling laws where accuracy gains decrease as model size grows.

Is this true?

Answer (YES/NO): YES